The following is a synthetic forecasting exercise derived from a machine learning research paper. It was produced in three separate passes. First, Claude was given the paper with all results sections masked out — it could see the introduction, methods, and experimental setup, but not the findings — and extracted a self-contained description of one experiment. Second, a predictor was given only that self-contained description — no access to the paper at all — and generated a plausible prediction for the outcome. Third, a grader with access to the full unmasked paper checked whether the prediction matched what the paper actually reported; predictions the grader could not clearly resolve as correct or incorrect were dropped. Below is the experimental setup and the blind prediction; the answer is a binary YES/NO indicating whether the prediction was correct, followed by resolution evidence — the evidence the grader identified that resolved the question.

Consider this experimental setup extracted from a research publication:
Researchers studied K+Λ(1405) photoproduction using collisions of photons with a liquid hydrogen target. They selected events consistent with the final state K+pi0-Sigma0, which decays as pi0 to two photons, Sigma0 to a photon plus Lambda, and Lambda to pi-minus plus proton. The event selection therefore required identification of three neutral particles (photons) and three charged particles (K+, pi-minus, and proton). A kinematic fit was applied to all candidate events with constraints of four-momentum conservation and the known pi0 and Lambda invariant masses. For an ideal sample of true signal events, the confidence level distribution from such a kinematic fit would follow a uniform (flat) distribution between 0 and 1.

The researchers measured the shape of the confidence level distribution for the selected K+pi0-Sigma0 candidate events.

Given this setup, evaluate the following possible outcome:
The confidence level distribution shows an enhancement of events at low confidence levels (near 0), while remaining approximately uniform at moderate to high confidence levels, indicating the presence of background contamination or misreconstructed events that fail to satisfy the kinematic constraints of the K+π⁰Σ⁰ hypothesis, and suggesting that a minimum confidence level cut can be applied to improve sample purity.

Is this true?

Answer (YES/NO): YES